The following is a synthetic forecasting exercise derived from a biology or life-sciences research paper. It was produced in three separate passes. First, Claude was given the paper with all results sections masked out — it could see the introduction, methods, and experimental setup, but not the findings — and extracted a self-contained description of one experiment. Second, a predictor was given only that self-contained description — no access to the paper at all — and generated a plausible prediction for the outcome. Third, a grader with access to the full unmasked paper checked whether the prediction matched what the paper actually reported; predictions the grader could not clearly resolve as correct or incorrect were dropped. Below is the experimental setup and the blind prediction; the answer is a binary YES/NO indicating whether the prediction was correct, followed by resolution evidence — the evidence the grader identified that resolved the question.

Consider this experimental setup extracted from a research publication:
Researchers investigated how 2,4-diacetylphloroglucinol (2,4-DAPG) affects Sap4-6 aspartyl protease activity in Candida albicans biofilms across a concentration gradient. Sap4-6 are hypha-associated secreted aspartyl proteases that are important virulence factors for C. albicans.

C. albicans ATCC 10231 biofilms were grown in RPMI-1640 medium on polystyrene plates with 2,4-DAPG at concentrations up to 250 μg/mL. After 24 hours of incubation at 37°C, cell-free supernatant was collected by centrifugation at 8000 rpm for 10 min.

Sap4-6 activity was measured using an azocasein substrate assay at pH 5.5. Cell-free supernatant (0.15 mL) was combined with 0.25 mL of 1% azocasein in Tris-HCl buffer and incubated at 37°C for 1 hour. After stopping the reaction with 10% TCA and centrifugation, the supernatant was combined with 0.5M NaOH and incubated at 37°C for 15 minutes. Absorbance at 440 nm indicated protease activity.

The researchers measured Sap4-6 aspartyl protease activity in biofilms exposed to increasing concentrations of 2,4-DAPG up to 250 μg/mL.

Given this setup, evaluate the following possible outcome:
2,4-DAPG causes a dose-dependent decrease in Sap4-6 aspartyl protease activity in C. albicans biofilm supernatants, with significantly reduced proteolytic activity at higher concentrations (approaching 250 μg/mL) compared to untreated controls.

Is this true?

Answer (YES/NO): NO